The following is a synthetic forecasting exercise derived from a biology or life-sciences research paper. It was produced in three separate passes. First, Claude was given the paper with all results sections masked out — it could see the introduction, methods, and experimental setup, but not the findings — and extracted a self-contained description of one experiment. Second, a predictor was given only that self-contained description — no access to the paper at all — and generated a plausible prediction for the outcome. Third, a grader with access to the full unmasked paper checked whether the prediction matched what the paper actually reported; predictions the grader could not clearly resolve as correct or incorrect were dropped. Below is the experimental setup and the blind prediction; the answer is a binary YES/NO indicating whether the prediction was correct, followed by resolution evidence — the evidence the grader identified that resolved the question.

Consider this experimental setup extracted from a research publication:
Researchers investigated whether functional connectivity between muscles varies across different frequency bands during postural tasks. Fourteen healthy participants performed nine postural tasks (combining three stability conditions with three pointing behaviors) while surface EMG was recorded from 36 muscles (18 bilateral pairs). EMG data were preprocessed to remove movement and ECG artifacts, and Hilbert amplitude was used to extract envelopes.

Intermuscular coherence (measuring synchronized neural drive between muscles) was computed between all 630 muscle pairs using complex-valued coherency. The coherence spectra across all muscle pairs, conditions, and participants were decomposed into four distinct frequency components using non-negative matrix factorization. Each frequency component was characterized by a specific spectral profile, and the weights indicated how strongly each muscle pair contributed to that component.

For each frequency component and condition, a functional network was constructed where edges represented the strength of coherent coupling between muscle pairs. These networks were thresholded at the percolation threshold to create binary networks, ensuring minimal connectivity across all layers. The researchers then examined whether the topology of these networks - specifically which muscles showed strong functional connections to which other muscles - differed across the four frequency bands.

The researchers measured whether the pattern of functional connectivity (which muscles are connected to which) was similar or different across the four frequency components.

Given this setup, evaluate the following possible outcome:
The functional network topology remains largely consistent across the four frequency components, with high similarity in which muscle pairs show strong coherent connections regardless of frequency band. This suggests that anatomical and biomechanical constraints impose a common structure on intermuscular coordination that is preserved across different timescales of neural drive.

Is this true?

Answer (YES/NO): NO